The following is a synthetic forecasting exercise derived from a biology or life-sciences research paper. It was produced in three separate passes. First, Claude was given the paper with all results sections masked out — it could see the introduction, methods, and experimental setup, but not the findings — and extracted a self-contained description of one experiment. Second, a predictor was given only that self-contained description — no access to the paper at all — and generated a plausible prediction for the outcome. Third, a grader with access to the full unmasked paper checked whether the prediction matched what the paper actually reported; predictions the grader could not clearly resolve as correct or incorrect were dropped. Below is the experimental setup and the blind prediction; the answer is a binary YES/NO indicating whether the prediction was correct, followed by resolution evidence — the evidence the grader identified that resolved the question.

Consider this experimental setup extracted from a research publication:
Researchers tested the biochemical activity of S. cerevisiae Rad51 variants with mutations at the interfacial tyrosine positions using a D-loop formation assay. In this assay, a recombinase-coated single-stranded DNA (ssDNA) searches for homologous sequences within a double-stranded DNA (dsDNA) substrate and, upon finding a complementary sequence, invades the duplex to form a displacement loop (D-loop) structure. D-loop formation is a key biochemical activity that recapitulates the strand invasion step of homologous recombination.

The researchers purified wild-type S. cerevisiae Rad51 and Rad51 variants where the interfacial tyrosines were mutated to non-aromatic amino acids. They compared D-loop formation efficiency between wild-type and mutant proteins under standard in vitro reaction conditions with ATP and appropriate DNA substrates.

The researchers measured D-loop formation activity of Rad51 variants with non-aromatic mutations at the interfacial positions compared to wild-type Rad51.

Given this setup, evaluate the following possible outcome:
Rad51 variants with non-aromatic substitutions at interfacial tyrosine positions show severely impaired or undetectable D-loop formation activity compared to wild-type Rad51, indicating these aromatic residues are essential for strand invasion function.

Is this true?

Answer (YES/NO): YES